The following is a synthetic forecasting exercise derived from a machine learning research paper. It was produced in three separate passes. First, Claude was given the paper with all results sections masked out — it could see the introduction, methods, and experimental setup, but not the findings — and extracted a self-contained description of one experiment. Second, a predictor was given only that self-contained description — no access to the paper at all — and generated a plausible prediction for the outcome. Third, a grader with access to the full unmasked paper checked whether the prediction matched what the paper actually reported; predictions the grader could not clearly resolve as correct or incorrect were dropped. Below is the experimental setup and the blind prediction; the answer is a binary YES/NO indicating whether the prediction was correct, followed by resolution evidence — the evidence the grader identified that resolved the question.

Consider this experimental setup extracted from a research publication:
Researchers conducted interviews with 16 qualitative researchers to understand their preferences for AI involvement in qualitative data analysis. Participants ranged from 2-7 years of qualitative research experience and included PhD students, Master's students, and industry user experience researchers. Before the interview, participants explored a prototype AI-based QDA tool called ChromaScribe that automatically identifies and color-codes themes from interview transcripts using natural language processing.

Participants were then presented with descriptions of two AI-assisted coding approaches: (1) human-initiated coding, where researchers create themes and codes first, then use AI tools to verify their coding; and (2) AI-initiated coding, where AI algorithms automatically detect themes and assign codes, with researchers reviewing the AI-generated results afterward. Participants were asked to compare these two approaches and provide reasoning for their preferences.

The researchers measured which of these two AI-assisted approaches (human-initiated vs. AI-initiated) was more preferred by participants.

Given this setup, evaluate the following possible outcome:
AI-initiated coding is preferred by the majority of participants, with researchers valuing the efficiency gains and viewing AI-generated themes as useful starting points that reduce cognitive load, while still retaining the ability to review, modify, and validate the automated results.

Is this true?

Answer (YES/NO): NO